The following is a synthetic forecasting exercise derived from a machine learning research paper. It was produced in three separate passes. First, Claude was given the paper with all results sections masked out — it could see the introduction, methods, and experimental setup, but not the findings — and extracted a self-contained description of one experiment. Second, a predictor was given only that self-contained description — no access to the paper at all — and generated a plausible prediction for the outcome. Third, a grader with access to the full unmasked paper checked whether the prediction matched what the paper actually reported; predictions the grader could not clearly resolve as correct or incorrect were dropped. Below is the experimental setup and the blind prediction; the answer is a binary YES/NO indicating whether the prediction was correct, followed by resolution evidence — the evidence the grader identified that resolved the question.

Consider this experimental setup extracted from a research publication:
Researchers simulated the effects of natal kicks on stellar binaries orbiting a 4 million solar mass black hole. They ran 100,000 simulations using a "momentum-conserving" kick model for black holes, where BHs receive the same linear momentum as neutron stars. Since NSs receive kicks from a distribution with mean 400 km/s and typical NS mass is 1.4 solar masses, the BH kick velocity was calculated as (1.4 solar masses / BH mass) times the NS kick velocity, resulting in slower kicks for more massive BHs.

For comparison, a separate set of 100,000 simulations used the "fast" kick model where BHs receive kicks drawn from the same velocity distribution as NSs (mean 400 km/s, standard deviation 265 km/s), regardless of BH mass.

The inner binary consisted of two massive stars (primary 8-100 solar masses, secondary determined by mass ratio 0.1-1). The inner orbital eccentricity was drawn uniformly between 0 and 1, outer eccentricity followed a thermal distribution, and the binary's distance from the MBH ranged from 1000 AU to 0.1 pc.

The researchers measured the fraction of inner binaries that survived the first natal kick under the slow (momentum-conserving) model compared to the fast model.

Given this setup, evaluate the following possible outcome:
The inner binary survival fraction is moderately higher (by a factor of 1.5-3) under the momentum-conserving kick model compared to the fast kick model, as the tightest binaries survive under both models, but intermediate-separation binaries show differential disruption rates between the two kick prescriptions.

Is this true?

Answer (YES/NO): YES